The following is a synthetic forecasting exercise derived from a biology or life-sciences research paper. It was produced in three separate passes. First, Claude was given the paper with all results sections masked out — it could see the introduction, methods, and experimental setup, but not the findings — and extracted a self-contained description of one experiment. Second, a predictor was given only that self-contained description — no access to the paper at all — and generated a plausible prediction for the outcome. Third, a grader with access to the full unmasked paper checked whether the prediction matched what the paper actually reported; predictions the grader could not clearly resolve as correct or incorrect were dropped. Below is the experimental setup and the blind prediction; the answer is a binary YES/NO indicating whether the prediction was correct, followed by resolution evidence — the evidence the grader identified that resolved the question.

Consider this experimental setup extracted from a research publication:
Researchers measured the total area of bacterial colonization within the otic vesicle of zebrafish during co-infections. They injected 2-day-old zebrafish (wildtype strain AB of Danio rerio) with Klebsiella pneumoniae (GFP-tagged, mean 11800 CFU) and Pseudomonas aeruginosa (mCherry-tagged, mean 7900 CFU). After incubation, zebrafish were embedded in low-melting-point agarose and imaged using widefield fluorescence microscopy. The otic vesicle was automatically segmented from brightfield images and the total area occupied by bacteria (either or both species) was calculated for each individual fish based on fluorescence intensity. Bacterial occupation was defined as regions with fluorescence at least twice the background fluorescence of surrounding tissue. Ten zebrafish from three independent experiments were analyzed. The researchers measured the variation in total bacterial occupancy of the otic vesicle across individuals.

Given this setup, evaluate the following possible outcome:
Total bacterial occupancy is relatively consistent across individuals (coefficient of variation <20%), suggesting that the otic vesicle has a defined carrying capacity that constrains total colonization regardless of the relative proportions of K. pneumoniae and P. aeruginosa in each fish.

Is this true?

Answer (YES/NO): NO